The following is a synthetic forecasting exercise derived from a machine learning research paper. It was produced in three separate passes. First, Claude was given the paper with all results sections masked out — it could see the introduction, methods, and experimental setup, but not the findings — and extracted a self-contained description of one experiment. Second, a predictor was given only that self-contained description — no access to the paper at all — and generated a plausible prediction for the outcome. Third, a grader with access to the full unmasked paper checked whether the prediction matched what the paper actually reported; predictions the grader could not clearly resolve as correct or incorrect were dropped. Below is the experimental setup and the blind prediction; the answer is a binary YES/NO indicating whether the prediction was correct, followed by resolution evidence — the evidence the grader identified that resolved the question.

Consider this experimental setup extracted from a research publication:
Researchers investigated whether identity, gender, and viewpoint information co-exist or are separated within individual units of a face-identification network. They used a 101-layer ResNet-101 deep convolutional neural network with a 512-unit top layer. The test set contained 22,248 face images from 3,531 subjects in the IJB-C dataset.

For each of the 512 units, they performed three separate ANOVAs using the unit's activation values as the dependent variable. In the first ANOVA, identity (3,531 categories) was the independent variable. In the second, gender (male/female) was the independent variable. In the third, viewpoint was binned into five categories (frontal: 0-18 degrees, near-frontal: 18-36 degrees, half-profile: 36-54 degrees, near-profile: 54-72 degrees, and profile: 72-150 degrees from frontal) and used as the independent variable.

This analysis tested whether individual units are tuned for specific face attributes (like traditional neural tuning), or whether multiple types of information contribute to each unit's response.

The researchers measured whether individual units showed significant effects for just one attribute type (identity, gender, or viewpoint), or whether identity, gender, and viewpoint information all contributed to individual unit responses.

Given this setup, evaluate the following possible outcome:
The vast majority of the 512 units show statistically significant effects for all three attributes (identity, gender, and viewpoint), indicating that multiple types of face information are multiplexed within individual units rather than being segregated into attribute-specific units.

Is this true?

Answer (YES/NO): NO